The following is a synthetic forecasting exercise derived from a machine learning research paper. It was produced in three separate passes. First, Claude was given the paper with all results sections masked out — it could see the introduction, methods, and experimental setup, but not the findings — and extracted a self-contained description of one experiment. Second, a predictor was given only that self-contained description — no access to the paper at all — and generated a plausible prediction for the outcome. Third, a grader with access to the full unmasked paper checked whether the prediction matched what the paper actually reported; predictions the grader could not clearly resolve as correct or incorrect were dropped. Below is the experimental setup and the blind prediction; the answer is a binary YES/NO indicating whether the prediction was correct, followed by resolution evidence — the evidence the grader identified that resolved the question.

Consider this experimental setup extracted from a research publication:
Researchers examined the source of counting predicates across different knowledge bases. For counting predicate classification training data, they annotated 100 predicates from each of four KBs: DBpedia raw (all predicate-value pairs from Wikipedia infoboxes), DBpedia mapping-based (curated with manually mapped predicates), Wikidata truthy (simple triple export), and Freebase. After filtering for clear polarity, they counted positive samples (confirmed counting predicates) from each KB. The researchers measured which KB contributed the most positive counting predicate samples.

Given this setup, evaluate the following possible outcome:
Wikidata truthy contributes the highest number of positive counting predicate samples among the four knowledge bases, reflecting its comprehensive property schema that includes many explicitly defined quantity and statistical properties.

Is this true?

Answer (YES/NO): NO